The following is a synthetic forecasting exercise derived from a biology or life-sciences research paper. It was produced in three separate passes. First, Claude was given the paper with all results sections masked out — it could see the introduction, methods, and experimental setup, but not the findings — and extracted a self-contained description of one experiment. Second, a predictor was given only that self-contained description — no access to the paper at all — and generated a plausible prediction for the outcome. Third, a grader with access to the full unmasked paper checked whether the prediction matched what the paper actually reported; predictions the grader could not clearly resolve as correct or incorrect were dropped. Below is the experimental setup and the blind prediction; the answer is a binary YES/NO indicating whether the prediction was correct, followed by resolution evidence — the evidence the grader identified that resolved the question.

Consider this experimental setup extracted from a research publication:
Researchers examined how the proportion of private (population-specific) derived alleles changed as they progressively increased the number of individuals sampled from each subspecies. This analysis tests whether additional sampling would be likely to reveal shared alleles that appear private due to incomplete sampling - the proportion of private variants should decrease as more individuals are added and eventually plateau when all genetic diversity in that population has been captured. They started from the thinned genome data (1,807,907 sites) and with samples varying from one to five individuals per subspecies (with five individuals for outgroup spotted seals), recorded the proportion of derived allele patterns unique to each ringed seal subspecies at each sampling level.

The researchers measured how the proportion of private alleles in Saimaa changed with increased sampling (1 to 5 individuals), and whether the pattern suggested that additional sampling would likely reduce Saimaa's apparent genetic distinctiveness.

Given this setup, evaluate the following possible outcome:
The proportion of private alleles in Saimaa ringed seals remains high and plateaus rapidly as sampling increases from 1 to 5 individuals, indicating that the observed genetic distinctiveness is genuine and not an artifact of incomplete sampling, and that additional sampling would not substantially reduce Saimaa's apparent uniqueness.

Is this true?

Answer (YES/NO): YES